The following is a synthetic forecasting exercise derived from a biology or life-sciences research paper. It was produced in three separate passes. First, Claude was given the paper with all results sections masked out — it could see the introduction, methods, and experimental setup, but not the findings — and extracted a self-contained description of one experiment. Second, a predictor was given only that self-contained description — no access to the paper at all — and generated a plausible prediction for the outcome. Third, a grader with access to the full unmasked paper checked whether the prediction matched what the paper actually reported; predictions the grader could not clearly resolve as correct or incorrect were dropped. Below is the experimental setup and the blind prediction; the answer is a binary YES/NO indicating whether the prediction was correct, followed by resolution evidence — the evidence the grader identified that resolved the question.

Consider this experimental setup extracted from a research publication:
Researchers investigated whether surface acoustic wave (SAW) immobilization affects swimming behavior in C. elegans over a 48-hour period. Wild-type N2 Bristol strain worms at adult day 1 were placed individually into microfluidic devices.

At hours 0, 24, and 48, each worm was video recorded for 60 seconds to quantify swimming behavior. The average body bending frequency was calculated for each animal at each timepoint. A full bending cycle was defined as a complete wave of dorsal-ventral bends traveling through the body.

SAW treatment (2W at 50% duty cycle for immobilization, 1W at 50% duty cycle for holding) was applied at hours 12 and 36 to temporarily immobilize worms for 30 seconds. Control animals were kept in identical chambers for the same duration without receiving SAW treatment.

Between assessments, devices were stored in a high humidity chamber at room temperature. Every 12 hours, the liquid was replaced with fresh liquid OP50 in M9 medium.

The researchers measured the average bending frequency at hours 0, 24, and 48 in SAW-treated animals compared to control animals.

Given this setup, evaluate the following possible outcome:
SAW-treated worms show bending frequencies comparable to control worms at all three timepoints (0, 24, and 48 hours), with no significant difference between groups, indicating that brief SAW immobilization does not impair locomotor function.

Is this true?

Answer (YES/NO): YES